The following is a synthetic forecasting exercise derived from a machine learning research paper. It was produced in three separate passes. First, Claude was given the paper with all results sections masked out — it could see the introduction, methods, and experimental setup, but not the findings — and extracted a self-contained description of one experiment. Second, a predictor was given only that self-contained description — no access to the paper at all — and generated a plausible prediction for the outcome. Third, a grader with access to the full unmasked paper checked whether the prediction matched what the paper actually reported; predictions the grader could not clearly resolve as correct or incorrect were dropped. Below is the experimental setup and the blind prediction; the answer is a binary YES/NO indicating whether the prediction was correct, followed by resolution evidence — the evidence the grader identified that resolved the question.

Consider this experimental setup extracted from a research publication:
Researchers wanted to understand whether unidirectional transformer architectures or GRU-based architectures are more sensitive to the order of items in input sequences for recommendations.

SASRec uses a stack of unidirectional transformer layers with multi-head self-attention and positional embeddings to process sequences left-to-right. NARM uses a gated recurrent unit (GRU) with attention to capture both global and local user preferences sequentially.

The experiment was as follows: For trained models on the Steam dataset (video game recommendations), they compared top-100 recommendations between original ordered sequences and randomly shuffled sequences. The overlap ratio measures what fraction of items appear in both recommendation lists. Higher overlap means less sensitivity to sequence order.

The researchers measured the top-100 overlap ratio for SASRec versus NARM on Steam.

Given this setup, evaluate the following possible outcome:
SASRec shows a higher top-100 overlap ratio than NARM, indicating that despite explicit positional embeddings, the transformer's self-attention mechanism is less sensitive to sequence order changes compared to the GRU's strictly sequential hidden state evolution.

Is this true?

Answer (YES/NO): YES